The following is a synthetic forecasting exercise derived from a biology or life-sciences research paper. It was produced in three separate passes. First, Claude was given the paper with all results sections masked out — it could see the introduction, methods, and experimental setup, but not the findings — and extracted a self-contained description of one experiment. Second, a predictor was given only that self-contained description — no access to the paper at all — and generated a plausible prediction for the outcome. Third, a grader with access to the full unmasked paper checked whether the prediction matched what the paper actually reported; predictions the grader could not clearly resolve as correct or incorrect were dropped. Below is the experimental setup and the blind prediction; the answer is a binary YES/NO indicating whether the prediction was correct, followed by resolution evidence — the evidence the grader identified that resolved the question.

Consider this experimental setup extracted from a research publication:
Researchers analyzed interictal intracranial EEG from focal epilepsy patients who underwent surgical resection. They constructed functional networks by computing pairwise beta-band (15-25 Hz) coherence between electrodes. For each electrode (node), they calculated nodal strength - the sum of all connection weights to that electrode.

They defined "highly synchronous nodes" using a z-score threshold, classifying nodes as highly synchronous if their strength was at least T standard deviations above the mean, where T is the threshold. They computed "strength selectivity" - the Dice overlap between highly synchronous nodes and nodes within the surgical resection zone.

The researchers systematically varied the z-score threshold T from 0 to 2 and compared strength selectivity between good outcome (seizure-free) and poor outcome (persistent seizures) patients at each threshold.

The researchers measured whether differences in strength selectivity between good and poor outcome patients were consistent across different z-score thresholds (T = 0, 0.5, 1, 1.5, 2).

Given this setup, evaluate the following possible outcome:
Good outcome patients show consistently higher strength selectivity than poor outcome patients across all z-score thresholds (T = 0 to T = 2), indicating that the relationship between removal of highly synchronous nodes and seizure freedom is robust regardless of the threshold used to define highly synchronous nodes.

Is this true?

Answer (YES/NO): YES